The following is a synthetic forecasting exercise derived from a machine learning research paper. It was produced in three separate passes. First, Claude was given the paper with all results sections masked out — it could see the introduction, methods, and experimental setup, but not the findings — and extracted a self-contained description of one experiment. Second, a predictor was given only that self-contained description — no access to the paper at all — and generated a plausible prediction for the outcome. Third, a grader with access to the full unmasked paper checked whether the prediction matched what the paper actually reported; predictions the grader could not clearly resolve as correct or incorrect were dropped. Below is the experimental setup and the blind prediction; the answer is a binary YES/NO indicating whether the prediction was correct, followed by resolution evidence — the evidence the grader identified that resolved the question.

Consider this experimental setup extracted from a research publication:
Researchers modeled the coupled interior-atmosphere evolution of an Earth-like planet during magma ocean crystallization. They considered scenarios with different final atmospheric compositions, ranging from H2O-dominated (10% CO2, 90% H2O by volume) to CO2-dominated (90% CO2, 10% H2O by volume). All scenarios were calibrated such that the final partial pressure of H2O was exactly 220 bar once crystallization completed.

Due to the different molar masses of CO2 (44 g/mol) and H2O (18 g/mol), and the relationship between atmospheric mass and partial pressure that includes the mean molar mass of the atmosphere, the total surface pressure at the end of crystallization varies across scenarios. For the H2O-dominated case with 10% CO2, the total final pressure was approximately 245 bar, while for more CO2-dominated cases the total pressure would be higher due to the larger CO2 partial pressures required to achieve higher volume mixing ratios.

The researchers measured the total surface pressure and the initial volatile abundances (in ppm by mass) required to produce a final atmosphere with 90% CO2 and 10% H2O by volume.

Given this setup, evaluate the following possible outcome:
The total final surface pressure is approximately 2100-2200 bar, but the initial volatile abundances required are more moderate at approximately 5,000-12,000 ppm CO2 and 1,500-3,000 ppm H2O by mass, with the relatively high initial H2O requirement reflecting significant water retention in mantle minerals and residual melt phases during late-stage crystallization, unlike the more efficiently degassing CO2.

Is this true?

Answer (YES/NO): NO